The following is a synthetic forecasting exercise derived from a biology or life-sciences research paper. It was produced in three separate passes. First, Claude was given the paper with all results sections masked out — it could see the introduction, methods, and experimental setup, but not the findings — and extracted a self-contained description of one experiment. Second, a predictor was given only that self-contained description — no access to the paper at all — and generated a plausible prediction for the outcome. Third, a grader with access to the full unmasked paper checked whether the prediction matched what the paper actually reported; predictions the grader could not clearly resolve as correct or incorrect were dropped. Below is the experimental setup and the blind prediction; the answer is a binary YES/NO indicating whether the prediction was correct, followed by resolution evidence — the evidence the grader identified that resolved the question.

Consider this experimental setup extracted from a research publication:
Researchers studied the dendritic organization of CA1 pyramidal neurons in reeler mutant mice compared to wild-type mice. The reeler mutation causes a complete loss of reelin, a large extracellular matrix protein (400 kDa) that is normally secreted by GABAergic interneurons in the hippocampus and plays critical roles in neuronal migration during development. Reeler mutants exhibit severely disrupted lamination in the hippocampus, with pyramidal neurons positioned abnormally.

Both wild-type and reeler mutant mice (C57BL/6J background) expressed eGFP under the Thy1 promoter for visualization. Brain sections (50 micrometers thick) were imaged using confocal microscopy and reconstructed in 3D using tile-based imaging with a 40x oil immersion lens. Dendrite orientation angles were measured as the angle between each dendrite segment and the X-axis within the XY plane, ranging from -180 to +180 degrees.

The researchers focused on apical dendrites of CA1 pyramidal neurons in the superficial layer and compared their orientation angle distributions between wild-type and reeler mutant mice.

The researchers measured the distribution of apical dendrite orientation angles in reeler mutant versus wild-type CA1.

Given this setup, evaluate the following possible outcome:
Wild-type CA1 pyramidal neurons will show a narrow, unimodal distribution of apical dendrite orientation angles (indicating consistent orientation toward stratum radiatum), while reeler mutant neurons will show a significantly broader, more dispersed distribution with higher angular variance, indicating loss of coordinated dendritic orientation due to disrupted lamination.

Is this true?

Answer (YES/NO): YES